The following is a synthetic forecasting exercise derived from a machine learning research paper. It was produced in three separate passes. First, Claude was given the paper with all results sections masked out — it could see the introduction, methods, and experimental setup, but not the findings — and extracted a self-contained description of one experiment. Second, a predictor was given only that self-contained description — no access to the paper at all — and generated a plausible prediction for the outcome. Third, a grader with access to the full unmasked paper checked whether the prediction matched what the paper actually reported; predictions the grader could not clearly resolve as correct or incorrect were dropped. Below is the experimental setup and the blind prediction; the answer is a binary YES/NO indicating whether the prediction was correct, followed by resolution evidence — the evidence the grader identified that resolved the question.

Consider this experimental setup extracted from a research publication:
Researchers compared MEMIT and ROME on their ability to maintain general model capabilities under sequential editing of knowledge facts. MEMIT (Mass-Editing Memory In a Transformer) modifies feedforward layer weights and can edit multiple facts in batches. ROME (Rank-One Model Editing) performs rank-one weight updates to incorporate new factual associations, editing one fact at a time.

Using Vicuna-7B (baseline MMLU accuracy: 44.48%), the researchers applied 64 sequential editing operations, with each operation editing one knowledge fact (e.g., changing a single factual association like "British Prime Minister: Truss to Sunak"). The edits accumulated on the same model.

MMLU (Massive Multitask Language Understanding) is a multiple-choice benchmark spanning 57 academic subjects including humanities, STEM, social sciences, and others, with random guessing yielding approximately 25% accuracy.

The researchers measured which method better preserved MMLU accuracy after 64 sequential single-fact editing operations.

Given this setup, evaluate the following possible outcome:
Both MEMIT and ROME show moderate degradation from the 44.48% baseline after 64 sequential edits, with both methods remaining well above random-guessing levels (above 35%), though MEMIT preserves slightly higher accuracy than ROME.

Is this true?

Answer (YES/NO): NO